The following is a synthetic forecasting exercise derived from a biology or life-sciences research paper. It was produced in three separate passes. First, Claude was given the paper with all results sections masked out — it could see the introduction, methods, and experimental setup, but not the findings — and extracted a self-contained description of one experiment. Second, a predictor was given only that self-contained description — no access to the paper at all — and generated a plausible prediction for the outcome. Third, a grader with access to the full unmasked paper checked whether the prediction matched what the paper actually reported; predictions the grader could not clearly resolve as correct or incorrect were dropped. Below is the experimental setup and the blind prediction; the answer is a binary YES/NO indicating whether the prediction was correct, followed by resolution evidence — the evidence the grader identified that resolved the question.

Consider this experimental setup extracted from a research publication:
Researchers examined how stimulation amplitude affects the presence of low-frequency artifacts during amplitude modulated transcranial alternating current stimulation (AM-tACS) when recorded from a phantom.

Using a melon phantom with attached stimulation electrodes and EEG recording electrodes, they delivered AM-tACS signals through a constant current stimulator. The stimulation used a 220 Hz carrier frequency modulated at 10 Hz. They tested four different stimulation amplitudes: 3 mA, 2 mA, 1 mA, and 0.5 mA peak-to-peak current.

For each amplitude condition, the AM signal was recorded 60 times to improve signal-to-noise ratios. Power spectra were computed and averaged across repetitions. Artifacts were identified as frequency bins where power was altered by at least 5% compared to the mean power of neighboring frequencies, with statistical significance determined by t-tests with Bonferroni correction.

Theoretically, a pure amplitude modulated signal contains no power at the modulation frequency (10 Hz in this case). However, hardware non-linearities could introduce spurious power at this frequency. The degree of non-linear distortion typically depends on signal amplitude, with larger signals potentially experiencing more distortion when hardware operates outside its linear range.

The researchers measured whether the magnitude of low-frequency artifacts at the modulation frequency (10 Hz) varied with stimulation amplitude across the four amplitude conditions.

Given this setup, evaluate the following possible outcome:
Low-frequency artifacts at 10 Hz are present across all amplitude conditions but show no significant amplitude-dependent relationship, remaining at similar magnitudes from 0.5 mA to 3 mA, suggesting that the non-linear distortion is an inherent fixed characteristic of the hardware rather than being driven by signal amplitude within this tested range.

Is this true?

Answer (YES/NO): NO